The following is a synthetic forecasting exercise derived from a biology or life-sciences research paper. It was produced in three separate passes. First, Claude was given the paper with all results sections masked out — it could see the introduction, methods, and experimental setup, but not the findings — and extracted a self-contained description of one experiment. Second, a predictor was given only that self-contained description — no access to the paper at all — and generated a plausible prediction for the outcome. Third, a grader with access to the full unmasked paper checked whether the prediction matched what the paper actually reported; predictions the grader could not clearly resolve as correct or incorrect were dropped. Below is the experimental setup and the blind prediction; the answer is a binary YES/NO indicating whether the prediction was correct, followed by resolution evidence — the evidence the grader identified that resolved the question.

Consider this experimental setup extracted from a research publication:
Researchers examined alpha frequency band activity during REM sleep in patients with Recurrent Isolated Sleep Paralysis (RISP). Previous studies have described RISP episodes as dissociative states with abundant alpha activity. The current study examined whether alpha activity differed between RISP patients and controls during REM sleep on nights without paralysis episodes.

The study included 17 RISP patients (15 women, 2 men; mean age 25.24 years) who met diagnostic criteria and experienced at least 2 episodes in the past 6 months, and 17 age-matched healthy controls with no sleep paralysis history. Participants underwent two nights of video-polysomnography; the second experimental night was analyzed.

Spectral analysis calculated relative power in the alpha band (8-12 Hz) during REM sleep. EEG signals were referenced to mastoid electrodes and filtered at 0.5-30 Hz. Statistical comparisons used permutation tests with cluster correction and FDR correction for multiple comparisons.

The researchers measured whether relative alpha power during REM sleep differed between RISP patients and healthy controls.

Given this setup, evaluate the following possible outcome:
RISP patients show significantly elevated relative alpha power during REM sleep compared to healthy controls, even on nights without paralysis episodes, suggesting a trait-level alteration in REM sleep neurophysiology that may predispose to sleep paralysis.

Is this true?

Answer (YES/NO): NO